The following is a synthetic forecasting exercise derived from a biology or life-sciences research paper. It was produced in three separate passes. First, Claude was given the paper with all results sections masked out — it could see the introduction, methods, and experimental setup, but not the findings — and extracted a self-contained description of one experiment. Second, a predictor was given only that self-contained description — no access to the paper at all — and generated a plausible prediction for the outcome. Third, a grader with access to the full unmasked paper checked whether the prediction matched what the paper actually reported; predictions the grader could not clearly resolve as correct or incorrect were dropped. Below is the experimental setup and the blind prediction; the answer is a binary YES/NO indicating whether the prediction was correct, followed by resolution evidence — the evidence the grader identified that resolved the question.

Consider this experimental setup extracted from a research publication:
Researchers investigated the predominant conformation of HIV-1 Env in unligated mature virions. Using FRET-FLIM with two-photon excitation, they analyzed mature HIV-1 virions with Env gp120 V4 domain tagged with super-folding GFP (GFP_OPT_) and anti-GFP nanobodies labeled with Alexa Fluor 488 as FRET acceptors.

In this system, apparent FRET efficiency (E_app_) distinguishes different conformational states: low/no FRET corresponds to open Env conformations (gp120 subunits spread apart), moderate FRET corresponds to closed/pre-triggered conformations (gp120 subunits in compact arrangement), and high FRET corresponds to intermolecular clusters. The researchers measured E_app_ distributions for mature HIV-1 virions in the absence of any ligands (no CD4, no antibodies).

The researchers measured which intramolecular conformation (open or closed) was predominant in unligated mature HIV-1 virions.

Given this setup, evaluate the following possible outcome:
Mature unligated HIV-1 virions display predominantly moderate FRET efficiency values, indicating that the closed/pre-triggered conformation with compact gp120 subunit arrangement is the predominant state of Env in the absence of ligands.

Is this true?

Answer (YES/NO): YES